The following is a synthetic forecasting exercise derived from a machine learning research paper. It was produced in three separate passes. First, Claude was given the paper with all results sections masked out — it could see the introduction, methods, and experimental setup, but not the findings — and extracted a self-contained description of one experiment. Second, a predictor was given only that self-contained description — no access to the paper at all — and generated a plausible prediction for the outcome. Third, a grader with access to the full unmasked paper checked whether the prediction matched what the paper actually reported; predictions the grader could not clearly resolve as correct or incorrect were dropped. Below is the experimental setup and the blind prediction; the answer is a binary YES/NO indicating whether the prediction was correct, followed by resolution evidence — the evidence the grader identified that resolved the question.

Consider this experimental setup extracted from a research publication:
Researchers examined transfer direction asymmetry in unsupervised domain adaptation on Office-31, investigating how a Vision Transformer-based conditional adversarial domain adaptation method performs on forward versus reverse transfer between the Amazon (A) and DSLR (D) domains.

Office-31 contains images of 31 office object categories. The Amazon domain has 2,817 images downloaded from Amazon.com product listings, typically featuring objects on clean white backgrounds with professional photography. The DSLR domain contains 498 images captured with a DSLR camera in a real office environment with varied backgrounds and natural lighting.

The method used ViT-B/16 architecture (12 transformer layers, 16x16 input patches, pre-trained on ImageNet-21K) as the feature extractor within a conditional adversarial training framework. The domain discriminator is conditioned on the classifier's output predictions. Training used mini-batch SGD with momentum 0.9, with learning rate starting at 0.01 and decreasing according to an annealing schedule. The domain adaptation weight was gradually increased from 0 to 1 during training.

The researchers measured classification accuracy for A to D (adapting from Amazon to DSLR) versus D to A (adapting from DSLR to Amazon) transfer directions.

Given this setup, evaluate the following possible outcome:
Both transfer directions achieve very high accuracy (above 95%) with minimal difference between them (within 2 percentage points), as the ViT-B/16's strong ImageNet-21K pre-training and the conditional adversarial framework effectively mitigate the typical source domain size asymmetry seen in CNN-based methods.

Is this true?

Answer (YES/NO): NO